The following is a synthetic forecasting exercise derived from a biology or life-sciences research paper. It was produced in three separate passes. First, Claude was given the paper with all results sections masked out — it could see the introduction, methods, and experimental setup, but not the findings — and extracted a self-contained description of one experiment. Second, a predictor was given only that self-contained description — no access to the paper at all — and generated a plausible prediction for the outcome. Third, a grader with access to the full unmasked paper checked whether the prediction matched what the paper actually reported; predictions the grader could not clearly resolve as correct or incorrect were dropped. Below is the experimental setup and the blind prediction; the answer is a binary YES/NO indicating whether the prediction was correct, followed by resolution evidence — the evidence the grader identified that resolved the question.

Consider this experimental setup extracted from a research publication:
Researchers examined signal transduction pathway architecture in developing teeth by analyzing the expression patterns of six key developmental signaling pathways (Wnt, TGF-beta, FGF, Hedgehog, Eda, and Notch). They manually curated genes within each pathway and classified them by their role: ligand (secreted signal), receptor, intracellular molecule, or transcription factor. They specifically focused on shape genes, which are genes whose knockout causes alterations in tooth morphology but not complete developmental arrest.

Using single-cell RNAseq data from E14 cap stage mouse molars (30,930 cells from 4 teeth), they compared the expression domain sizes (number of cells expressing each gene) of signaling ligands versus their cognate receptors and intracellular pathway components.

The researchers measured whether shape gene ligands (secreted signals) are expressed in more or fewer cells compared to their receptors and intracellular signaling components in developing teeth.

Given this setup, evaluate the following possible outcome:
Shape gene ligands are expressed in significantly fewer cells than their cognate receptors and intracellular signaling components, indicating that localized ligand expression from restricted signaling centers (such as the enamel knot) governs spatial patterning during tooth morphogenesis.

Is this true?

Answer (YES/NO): YES